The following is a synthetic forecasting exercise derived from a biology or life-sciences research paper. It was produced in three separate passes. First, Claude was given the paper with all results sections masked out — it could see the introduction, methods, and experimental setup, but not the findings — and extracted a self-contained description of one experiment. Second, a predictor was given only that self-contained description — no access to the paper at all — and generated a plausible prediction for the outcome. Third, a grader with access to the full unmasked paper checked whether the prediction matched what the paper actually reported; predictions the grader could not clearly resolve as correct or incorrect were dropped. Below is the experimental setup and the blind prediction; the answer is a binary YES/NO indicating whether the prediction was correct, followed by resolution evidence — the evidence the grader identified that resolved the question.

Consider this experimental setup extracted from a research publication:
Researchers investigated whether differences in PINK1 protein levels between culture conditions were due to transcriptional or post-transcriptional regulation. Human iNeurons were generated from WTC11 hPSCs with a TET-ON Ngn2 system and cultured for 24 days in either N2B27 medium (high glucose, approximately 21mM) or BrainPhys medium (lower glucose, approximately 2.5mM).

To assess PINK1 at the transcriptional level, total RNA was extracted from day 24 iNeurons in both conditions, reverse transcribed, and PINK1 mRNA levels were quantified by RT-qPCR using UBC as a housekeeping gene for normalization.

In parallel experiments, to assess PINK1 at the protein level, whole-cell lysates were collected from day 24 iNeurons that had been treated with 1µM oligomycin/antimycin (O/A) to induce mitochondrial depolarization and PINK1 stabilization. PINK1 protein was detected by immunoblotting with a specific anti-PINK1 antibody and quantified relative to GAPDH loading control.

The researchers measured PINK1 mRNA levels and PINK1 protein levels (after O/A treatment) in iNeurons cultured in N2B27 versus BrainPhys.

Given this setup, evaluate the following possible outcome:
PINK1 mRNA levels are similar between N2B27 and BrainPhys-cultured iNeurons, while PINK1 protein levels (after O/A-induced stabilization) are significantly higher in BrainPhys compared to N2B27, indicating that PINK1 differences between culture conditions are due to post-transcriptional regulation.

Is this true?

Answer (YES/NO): NO